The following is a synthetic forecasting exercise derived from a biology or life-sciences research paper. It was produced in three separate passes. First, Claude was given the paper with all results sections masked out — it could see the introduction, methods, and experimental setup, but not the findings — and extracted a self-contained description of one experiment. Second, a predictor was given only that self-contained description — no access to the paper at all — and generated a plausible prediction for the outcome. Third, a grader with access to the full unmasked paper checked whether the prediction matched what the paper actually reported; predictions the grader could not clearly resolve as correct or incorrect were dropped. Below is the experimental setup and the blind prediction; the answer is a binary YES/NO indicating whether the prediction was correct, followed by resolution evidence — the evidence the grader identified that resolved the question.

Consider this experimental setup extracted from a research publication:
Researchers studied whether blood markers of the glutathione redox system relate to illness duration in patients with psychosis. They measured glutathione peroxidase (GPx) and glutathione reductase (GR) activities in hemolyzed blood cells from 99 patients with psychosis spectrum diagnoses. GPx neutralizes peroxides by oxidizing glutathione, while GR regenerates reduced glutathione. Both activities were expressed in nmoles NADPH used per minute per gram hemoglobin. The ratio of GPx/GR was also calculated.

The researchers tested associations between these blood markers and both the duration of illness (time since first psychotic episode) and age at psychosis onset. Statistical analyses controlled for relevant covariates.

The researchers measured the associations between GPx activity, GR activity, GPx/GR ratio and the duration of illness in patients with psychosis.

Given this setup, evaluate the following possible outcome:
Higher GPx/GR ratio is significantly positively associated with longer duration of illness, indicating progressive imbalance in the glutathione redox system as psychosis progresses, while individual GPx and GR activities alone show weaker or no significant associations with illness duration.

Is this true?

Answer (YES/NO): NO